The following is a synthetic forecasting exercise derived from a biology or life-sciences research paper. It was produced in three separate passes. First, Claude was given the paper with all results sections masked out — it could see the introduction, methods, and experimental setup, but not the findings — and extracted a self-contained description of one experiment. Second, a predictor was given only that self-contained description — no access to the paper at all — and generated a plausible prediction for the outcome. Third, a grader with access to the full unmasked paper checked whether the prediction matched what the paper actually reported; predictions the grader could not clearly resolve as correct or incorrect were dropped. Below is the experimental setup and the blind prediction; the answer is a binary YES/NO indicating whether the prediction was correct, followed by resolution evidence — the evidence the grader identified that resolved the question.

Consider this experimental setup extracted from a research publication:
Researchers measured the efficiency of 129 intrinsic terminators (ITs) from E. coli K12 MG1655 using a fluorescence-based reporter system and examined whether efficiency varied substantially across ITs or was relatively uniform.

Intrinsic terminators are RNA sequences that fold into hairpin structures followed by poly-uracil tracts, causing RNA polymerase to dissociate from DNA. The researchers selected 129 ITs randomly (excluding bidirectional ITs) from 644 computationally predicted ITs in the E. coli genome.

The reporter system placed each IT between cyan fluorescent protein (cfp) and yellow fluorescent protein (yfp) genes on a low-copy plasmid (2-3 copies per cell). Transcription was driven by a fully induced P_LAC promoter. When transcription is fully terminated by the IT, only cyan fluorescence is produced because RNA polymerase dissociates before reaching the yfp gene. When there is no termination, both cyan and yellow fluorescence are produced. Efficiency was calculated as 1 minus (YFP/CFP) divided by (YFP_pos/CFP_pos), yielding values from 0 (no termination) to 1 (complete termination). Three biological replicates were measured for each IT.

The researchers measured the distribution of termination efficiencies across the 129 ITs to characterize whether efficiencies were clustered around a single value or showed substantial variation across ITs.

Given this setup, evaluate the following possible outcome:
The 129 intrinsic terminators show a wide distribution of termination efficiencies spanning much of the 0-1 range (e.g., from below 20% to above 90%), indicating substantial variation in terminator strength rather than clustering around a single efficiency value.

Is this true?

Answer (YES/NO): YES